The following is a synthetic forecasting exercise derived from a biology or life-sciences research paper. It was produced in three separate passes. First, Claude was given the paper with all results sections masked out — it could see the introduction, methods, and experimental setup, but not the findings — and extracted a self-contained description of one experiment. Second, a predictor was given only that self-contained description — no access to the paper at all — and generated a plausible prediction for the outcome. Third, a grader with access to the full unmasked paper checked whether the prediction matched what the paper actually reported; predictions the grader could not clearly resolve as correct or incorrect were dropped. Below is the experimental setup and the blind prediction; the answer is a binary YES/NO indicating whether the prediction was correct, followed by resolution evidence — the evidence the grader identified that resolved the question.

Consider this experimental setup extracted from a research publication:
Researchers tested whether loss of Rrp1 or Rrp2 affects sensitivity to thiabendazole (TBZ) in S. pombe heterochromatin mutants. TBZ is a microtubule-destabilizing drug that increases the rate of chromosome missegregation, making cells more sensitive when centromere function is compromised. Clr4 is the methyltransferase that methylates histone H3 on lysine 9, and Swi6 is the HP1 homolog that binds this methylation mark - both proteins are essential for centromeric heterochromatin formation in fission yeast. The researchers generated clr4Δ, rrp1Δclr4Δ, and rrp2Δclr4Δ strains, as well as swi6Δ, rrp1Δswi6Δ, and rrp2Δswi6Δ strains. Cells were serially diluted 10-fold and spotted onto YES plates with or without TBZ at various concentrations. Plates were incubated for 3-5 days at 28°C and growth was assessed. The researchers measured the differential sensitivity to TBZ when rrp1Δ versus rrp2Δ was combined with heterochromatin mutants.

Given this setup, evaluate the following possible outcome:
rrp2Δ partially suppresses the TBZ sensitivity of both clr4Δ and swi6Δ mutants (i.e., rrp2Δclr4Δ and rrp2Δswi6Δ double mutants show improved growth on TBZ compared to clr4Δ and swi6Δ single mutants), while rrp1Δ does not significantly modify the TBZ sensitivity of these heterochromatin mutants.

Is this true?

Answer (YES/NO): NO